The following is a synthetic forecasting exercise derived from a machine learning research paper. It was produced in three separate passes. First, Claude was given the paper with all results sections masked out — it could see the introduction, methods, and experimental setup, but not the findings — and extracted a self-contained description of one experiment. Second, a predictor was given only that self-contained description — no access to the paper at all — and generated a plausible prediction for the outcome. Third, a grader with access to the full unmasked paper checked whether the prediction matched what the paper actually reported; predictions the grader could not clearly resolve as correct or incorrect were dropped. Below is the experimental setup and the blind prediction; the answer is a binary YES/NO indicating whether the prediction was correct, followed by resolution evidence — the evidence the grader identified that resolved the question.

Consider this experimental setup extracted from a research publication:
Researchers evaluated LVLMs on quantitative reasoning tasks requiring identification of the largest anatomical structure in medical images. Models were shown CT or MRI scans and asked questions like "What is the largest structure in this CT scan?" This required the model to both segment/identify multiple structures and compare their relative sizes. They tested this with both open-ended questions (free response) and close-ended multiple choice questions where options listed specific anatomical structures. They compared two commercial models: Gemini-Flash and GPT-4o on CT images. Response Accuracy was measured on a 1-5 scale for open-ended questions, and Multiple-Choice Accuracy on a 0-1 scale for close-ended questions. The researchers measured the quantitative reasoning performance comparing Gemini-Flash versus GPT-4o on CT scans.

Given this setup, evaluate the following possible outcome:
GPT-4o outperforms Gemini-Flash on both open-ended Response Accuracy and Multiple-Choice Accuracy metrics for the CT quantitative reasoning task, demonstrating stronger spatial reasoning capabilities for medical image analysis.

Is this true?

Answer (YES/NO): YES